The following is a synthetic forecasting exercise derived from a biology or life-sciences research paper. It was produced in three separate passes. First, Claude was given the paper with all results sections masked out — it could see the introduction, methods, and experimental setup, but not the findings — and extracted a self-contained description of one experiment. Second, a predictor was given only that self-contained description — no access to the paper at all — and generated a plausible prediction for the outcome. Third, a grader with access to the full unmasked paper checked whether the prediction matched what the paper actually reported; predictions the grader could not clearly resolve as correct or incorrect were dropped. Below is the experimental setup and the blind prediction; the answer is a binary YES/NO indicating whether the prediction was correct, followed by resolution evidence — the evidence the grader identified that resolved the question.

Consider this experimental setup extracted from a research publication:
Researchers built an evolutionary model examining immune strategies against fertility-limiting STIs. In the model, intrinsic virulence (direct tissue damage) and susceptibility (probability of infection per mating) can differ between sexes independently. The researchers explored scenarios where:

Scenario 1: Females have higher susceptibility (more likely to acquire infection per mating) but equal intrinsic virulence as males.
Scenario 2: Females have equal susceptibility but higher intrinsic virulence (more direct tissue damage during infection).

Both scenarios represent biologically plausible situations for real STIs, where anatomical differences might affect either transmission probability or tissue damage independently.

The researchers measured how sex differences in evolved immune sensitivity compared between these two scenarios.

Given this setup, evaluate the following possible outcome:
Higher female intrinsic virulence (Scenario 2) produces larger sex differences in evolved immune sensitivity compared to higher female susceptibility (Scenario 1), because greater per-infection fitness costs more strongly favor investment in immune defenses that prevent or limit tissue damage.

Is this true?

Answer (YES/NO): YES